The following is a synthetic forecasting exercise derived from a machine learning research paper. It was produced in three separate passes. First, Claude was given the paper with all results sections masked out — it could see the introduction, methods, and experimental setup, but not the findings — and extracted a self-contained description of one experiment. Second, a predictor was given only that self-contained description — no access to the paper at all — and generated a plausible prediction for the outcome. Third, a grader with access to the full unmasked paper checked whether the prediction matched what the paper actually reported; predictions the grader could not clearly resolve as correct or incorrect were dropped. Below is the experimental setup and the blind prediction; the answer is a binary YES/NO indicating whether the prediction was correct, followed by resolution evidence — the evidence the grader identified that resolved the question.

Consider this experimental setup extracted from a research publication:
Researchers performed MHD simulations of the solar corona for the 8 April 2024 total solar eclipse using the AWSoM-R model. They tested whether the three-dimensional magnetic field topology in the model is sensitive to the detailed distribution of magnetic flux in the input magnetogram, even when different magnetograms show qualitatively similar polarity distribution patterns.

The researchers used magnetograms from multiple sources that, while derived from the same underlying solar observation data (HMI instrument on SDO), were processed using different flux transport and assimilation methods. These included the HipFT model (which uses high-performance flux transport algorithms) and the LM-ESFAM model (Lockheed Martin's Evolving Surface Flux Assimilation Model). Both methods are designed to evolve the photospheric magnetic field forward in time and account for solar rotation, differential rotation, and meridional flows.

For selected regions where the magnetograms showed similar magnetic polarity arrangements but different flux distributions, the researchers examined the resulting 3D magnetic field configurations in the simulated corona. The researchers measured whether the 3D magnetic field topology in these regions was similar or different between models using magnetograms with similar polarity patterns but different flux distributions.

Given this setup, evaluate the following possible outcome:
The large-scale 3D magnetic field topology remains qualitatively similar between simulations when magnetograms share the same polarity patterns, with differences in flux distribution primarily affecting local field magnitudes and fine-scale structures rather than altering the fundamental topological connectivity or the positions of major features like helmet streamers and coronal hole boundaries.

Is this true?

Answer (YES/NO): NO